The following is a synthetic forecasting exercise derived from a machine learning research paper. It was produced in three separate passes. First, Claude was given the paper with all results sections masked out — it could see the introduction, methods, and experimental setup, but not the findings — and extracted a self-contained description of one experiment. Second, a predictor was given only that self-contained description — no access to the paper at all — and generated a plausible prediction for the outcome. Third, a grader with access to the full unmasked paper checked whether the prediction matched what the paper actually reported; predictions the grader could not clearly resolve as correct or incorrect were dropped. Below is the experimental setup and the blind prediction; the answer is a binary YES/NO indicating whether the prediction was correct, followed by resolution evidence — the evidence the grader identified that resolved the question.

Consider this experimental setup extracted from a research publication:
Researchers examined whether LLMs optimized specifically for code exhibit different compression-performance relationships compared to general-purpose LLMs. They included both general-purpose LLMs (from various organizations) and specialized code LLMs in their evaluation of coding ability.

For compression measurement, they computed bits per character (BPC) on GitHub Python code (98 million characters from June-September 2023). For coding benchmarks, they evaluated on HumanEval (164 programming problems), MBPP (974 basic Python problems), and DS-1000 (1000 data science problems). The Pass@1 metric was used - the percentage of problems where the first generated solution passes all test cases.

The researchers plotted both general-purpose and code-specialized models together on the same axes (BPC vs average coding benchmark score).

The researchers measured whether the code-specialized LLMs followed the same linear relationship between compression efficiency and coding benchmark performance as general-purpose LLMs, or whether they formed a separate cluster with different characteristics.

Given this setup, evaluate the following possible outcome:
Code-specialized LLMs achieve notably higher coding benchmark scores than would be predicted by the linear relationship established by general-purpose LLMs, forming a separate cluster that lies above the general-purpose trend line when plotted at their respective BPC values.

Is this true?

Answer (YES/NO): NO